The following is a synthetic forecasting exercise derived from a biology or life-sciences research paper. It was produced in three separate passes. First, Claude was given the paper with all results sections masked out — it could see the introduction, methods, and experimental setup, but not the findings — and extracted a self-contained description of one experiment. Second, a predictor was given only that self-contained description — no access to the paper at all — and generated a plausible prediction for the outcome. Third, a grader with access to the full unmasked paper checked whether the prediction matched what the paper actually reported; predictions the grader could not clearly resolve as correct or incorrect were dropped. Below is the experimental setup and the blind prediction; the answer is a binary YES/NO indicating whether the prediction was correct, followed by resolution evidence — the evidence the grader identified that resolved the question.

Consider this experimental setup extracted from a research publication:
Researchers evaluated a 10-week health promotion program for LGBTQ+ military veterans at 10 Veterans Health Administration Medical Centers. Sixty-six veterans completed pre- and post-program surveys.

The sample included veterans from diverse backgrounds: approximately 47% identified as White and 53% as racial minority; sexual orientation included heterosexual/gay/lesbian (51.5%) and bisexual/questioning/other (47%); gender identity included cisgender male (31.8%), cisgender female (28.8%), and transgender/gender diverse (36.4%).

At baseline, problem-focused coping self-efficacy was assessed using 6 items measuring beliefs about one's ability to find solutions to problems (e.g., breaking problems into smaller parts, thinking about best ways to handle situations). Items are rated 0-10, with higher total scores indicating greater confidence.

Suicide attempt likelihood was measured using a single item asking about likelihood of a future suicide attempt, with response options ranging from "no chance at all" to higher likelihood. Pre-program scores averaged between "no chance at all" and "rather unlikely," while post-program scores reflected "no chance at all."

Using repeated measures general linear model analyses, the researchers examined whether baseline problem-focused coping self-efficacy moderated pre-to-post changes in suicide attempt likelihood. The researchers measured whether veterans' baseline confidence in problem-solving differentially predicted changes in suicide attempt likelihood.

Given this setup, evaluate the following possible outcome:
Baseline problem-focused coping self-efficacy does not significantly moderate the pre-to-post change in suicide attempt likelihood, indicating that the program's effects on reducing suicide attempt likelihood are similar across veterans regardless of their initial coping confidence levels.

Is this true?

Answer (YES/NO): YES